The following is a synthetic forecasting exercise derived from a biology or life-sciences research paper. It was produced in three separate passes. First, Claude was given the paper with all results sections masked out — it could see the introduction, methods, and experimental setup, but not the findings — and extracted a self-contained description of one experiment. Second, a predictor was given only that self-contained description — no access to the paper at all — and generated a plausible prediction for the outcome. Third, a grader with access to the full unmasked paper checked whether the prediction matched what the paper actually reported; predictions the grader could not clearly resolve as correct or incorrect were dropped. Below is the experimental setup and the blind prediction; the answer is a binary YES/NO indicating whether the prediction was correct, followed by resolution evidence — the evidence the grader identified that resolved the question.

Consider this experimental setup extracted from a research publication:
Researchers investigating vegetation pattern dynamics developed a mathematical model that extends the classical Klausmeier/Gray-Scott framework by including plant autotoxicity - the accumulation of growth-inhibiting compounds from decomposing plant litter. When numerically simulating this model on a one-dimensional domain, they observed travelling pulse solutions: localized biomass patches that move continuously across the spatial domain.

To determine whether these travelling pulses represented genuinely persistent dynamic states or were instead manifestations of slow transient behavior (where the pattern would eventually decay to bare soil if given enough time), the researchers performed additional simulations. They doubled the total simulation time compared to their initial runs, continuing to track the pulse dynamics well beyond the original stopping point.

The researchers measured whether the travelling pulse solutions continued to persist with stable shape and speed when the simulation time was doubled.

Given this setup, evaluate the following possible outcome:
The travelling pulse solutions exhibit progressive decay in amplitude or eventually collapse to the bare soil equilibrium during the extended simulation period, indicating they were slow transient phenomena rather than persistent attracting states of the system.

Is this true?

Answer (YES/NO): NO